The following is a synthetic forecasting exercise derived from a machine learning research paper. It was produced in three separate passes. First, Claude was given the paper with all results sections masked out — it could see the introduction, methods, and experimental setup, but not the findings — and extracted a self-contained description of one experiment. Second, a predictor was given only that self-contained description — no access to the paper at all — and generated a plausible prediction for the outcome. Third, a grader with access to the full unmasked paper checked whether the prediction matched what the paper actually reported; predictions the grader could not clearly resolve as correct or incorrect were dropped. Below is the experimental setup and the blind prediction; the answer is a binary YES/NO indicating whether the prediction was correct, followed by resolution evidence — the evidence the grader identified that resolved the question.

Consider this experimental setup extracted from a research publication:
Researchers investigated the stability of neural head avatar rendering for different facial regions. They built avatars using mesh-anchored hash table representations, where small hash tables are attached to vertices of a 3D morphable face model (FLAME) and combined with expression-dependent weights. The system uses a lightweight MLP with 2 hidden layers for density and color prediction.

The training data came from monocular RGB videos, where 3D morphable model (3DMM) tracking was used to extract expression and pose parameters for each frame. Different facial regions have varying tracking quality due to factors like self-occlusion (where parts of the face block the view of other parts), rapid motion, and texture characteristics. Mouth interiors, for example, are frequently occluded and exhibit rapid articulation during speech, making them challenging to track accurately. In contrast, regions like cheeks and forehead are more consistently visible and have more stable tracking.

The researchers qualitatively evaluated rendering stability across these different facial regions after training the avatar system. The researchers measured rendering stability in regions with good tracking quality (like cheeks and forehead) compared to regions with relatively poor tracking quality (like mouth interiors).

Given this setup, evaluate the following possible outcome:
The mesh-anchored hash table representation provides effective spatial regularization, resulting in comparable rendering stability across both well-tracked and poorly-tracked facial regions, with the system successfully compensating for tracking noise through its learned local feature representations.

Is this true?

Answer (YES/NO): NO